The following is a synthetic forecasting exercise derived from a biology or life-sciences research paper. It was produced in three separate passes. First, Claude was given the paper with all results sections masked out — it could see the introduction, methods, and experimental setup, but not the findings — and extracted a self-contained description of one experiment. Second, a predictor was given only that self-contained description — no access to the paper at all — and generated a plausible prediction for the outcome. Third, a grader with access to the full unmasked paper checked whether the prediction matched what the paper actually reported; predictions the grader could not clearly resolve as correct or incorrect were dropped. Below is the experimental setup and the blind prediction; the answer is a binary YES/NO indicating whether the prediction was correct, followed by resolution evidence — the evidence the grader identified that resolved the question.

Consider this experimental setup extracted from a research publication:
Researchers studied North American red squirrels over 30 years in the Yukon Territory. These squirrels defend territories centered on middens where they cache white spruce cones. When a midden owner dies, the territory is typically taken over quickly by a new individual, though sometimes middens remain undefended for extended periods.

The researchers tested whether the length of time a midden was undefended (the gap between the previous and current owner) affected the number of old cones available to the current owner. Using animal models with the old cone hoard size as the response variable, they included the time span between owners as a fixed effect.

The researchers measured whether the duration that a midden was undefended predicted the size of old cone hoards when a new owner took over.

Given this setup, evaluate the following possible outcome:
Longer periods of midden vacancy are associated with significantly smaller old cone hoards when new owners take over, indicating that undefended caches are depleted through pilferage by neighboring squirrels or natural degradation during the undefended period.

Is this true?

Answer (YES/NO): NO